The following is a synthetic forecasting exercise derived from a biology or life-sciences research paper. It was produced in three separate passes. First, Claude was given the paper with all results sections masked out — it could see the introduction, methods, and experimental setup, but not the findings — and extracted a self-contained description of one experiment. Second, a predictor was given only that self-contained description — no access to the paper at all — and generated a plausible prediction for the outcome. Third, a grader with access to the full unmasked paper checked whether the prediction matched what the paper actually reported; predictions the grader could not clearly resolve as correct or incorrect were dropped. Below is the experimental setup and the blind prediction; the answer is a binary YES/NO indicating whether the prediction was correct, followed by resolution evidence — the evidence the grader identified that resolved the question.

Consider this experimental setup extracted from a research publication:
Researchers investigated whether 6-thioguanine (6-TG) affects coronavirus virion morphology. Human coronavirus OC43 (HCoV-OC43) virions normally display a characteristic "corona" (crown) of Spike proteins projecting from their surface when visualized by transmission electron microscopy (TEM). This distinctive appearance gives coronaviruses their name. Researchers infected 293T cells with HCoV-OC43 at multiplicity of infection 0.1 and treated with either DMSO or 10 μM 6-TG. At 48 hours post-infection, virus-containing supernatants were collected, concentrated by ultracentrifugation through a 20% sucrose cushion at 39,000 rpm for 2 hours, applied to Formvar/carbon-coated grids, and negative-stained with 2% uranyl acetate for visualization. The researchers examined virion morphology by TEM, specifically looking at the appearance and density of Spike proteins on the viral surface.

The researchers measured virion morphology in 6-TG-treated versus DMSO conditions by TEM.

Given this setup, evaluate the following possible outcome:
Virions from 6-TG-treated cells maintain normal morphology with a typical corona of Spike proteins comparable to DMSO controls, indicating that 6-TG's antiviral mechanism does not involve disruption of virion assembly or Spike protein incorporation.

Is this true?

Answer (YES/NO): NO